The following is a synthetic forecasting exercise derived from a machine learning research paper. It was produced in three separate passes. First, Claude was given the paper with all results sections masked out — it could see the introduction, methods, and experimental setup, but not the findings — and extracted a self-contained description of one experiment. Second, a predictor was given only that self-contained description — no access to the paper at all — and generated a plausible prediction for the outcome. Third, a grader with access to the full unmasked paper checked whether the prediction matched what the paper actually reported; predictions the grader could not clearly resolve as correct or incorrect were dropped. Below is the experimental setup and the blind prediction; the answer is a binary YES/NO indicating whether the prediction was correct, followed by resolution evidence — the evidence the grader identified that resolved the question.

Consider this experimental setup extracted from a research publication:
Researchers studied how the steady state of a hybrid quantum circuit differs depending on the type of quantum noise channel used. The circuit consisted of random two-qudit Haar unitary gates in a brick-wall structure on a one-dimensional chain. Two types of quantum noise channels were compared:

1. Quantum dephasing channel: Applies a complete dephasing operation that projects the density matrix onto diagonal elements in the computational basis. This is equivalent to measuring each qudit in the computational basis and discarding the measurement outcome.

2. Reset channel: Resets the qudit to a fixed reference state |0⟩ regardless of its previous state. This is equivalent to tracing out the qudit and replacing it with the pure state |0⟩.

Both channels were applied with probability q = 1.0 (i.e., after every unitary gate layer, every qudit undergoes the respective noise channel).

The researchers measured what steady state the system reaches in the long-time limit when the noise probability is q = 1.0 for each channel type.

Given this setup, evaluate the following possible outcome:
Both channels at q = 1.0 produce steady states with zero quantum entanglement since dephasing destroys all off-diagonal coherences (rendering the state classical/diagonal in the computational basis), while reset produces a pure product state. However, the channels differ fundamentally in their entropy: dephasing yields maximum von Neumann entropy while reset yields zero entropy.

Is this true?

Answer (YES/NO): NO